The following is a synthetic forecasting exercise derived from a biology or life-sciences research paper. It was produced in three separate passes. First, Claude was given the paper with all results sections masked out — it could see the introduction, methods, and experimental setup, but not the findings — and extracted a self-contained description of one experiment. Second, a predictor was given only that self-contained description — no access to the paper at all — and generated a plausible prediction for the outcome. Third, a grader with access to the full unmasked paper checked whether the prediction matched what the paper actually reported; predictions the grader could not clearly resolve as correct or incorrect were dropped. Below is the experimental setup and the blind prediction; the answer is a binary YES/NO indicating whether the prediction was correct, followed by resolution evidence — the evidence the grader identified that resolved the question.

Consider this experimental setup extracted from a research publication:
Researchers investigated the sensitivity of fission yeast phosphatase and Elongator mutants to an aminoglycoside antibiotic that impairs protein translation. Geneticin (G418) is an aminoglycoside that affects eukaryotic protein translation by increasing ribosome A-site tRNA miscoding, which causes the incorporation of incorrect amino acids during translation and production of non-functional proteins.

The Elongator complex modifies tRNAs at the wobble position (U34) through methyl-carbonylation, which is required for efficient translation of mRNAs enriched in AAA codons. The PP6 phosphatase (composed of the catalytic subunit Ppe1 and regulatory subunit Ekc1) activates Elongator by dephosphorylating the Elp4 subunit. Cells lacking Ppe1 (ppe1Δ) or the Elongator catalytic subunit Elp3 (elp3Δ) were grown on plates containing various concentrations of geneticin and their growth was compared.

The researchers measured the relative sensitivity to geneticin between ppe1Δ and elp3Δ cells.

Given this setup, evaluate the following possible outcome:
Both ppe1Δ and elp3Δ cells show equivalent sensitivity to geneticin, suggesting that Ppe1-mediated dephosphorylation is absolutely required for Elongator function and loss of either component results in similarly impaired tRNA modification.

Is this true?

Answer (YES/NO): NO